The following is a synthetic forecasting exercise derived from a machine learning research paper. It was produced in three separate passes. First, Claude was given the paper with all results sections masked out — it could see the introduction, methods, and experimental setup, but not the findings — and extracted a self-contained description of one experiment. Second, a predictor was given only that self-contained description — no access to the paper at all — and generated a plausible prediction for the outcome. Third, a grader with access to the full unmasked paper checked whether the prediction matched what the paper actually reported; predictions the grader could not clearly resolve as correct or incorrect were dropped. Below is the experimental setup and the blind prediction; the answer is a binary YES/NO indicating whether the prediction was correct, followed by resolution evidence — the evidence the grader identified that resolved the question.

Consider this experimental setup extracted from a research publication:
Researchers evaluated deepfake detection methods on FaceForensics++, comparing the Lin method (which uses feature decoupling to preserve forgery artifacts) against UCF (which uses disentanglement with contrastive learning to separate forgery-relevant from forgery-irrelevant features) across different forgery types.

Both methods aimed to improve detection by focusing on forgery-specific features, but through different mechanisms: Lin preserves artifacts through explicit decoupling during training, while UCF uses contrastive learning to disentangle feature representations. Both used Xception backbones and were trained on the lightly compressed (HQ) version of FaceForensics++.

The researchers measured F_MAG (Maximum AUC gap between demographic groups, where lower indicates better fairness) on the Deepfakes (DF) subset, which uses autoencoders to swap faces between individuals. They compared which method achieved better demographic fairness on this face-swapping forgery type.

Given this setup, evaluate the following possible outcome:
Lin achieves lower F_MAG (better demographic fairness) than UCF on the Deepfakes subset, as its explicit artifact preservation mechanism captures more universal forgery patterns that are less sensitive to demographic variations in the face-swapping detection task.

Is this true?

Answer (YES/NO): NO